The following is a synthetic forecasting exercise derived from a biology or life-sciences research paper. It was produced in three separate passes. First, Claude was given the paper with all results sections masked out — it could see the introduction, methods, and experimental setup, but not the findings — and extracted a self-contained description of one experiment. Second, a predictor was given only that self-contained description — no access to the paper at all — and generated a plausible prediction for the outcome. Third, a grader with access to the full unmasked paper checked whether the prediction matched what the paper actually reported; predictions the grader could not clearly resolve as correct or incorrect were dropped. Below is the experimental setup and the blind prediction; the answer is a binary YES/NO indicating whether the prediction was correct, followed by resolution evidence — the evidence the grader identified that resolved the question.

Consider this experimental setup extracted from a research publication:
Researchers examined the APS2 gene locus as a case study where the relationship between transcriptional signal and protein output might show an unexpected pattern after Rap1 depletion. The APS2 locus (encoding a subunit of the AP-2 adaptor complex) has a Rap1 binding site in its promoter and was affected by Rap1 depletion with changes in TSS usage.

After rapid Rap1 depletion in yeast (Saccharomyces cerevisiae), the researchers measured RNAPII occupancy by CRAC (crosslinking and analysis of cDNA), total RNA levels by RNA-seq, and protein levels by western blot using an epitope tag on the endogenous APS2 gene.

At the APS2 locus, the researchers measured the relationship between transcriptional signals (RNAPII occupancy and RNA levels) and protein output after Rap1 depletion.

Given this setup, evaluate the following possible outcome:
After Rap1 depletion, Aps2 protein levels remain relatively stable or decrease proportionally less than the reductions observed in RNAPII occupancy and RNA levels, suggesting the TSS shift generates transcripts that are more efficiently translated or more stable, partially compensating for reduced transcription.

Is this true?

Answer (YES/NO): NO